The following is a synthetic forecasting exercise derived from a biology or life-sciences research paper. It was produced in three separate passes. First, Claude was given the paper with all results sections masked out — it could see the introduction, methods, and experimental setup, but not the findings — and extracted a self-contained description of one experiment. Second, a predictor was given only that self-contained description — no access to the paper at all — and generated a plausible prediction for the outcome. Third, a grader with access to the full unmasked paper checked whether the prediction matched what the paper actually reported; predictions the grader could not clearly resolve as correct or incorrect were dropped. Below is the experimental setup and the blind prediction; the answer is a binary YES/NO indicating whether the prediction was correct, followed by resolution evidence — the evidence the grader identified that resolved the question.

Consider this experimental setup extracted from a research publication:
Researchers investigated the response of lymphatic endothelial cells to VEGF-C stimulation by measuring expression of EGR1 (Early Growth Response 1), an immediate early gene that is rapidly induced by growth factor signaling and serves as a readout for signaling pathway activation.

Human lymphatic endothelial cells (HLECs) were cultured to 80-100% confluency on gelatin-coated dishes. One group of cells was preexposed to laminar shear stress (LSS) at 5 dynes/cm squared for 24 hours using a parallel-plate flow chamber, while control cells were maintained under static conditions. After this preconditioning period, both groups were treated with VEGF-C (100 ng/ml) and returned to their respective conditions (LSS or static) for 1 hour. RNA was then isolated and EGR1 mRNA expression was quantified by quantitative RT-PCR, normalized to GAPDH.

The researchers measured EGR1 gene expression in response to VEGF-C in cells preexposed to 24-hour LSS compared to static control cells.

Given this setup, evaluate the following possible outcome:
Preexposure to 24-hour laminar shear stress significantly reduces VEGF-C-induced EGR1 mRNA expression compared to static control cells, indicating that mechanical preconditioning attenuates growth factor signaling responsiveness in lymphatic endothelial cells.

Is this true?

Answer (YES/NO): NO